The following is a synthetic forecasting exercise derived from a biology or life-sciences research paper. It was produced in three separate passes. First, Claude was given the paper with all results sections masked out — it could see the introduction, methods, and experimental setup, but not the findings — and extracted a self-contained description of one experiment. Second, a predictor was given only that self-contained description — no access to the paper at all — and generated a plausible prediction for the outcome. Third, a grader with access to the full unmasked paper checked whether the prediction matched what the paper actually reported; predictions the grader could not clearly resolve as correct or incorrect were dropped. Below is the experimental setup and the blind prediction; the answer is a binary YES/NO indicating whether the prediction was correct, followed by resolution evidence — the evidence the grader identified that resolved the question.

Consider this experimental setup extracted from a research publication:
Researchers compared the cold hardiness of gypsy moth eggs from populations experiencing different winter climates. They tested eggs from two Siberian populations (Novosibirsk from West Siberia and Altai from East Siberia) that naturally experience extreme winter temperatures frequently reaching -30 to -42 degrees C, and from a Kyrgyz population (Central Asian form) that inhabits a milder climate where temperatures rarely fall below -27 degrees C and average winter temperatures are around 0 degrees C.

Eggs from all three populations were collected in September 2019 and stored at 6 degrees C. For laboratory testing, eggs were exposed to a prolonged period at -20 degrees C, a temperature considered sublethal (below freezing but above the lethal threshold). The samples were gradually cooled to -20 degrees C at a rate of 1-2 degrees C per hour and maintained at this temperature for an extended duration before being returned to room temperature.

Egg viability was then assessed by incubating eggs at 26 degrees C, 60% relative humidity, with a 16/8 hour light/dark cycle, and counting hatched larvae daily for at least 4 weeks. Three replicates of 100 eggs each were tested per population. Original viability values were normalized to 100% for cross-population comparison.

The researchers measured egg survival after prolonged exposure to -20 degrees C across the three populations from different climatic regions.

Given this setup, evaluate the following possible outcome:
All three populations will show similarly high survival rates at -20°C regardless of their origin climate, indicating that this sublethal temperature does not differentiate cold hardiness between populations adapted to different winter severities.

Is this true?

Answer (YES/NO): NO